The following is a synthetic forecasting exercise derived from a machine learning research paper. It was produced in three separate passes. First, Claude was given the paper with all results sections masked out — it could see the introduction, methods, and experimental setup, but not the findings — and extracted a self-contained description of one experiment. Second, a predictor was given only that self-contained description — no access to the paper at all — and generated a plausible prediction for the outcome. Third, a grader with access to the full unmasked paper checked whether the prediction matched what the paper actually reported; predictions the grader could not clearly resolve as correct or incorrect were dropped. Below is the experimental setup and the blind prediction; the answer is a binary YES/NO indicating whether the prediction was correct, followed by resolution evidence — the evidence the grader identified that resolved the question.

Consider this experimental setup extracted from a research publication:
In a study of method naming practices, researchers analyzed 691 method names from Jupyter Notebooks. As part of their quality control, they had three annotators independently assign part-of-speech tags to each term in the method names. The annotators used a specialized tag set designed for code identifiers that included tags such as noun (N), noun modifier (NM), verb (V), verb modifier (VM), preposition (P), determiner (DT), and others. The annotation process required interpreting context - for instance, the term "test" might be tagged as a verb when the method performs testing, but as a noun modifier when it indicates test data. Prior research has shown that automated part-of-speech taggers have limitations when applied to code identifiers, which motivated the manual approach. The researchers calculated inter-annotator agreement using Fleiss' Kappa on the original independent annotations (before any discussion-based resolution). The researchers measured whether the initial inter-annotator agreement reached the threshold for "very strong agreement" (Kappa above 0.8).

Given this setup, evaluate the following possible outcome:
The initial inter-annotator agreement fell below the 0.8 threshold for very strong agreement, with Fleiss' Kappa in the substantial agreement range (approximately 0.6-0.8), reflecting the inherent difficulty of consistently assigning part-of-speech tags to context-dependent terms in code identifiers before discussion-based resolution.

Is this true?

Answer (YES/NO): NO